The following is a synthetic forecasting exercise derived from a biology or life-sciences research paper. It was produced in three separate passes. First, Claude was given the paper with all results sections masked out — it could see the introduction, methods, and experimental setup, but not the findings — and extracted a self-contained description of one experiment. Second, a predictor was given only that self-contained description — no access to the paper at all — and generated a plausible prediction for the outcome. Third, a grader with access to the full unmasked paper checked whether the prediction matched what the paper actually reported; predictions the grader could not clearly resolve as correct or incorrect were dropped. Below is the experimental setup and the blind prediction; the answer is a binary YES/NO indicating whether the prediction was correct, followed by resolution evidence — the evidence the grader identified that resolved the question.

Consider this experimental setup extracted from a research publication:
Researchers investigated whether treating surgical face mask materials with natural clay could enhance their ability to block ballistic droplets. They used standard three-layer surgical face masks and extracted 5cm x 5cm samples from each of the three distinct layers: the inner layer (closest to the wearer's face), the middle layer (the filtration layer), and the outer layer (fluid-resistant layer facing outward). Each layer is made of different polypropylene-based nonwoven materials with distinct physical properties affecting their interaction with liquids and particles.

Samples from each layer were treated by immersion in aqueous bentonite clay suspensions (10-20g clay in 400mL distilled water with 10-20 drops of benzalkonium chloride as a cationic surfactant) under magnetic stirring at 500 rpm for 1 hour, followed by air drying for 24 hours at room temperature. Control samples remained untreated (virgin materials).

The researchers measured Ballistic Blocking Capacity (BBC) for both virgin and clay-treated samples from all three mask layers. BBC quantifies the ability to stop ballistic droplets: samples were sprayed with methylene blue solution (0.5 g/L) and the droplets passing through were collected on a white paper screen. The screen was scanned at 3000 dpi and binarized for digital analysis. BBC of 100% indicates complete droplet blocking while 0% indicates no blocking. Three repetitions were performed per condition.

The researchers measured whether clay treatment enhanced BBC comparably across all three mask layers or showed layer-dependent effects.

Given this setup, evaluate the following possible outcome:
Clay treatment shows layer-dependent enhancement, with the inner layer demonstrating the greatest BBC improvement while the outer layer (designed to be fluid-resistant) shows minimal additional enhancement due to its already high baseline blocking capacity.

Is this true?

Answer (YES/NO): YES